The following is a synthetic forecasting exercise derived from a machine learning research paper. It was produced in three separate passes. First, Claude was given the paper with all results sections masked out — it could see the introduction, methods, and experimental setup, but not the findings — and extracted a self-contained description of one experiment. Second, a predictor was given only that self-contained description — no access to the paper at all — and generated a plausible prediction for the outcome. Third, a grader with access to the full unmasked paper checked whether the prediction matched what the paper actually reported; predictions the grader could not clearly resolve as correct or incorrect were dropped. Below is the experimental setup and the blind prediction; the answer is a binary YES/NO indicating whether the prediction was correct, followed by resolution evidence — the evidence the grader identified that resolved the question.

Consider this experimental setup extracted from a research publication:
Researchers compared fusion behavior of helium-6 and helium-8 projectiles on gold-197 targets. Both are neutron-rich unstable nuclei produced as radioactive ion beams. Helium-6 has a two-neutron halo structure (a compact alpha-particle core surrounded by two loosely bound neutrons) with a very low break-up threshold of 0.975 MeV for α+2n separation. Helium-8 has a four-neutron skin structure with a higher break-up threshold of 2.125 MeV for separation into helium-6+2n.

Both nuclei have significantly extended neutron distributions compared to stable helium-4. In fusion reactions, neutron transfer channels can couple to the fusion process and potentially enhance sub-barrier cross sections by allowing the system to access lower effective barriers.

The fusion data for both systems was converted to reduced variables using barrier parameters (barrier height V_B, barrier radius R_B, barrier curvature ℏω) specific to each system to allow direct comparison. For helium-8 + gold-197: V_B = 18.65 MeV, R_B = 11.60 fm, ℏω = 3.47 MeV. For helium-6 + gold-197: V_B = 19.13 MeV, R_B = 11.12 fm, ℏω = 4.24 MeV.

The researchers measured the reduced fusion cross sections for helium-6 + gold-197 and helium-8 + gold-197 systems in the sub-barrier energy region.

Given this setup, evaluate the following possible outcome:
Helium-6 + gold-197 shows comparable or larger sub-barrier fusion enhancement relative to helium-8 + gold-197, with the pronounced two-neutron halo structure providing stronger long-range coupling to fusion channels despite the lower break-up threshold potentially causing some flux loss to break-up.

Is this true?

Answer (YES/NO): YES